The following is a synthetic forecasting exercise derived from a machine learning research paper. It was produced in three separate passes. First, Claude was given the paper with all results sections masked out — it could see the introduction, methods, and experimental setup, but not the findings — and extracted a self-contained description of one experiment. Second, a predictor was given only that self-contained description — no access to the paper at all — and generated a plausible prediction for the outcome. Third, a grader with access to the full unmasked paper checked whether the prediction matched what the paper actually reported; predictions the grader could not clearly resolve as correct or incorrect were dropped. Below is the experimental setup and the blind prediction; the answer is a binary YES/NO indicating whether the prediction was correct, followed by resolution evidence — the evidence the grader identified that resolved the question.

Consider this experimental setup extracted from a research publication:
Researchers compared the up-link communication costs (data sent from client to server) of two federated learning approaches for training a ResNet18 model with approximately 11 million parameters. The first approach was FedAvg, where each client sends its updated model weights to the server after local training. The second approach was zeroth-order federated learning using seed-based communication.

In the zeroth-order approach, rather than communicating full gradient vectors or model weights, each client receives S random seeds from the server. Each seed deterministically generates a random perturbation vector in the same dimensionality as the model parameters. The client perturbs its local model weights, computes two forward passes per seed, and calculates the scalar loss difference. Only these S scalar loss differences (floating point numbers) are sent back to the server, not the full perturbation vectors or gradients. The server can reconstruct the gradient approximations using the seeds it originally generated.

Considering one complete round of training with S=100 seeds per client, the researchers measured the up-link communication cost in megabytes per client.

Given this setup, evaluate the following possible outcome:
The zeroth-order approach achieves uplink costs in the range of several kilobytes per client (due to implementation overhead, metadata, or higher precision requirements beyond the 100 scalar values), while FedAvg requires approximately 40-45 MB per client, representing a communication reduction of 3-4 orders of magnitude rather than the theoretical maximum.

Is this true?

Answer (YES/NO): NO